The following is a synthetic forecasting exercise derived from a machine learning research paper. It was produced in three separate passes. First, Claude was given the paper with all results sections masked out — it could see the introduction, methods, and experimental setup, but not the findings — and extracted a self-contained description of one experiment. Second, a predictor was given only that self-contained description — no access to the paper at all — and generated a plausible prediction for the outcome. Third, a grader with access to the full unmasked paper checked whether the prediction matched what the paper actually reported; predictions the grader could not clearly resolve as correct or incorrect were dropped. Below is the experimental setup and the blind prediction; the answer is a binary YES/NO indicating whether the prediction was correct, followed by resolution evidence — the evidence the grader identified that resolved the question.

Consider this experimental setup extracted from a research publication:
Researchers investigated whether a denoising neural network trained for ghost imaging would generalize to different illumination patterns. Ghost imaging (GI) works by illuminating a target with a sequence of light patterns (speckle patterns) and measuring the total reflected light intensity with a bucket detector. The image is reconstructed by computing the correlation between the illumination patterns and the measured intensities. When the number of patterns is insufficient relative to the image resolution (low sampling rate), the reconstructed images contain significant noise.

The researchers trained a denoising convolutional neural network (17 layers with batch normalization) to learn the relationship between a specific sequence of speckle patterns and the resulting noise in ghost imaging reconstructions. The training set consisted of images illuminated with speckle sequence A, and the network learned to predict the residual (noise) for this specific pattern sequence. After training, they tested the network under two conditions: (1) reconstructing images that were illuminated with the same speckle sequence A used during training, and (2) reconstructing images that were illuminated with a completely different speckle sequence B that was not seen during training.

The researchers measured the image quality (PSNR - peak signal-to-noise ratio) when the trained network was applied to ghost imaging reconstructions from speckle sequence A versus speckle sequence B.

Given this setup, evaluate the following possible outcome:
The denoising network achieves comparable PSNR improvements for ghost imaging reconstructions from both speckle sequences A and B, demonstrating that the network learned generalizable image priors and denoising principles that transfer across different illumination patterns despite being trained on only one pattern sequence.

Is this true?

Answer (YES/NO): NO